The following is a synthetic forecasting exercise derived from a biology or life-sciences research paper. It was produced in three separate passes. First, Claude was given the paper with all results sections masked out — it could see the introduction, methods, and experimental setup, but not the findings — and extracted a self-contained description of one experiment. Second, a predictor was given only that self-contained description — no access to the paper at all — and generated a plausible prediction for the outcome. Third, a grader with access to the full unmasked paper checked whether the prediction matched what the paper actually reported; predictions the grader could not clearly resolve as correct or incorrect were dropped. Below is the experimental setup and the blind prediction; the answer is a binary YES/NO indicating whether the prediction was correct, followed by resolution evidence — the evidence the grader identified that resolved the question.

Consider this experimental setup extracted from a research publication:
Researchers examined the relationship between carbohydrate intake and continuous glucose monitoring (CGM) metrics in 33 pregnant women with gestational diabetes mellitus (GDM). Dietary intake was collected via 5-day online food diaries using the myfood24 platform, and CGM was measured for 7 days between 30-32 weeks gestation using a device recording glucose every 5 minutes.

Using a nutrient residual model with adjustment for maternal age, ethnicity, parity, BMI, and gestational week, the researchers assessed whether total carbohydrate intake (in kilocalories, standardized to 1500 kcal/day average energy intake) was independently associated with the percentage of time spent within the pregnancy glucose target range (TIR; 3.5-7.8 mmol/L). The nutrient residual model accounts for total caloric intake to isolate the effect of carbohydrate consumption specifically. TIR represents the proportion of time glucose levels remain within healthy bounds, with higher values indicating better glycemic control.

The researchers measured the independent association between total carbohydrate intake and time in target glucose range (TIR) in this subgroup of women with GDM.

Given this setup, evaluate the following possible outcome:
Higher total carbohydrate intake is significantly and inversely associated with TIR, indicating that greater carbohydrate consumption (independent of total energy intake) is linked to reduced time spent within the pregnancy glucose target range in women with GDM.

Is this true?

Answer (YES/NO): NO